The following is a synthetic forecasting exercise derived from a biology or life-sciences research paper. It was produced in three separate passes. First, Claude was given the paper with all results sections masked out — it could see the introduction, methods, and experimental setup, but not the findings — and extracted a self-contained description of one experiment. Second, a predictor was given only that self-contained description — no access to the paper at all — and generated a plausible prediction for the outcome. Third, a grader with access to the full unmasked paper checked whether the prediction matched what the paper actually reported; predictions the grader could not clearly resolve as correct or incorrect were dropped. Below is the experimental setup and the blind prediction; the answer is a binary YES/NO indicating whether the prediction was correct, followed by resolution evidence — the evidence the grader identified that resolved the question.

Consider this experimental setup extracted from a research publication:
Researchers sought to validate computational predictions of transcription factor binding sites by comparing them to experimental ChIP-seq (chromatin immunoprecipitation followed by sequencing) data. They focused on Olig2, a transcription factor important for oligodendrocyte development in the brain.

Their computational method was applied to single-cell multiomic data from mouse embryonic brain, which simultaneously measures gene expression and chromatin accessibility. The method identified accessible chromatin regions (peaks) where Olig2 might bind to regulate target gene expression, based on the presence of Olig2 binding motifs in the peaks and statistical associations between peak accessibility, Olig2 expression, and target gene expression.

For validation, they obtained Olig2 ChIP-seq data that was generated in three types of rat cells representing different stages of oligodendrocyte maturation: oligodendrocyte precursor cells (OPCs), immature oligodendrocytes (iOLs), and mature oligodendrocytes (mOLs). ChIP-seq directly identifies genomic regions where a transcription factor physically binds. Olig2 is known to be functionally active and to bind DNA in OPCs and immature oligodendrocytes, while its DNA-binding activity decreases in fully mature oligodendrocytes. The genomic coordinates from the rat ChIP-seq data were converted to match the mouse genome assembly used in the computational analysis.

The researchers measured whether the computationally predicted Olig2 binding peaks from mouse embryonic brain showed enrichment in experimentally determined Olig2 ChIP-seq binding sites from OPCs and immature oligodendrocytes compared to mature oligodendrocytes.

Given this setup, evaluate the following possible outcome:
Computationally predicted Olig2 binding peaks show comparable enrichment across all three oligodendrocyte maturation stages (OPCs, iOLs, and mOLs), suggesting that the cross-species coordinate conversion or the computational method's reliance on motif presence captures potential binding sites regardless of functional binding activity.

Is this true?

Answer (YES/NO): NO